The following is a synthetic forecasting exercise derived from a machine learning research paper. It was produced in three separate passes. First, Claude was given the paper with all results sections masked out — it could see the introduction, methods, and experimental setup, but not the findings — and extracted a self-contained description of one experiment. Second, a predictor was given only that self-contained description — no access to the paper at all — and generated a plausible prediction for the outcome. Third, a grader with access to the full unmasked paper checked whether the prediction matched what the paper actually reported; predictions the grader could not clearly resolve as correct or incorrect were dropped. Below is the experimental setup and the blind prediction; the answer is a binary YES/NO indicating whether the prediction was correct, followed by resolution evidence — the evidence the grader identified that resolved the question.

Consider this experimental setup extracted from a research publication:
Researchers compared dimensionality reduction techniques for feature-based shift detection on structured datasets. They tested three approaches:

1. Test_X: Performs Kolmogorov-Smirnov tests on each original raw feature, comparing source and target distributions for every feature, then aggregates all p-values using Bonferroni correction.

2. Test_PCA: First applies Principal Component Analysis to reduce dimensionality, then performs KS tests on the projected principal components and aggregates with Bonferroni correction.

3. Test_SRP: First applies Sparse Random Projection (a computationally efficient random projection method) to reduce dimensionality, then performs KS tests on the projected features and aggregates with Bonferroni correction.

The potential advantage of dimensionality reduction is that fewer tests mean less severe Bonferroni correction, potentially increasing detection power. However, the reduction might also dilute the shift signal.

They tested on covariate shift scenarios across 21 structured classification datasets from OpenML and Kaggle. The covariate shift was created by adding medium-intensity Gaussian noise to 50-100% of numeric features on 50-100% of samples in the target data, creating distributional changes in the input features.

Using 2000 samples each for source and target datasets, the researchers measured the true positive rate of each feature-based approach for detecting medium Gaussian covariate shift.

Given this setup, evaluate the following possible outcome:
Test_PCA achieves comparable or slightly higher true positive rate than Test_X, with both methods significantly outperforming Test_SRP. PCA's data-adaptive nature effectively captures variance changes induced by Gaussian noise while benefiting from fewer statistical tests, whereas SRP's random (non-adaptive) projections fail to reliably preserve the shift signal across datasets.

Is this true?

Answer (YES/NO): NO